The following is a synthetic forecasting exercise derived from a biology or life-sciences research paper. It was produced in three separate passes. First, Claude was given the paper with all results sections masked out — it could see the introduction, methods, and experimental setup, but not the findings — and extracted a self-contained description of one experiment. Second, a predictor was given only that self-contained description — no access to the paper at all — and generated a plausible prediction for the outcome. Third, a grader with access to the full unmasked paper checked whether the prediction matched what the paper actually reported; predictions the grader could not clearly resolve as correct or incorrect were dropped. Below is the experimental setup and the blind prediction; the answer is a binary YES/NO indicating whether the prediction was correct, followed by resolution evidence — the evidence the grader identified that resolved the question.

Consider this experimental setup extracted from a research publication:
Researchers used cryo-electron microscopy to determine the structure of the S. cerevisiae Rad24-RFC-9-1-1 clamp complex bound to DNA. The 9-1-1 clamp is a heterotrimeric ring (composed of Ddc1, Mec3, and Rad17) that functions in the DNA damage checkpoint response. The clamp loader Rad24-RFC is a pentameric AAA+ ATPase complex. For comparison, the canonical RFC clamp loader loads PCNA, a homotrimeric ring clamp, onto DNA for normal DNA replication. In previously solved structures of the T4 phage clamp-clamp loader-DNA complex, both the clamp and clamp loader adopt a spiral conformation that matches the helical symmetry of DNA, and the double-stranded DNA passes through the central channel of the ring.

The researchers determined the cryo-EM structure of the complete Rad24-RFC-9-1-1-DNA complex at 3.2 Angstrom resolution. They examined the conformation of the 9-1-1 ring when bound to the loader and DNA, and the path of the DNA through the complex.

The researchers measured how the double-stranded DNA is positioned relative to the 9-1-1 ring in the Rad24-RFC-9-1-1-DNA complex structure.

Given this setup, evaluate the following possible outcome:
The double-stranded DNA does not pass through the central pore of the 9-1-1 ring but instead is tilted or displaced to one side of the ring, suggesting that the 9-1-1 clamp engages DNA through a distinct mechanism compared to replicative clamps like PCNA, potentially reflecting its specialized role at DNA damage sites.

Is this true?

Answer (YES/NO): NO